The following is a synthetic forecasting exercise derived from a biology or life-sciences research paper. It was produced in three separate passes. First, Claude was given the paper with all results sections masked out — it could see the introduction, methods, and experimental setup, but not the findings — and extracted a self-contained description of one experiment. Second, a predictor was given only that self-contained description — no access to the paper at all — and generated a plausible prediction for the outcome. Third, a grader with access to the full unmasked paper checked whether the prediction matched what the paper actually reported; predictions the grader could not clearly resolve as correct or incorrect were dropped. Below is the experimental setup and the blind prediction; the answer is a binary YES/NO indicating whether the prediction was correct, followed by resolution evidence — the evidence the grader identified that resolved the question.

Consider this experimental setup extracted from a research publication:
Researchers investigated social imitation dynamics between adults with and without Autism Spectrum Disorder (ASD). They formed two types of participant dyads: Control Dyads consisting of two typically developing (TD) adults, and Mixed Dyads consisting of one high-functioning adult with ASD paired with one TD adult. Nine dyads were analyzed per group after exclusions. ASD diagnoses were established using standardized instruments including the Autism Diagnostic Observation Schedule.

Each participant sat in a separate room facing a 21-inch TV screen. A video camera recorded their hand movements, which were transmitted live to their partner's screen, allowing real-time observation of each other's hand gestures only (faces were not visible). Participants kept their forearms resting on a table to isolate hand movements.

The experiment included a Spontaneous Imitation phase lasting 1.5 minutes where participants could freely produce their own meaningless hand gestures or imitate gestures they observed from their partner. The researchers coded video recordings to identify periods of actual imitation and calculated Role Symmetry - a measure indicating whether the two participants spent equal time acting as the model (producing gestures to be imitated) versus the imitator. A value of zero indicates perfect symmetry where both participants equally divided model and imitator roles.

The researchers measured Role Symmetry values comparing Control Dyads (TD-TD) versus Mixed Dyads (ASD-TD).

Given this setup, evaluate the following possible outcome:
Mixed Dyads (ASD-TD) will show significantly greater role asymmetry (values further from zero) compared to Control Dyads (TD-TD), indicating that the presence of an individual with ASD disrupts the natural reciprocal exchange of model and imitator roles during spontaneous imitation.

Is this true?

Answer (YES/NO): NO